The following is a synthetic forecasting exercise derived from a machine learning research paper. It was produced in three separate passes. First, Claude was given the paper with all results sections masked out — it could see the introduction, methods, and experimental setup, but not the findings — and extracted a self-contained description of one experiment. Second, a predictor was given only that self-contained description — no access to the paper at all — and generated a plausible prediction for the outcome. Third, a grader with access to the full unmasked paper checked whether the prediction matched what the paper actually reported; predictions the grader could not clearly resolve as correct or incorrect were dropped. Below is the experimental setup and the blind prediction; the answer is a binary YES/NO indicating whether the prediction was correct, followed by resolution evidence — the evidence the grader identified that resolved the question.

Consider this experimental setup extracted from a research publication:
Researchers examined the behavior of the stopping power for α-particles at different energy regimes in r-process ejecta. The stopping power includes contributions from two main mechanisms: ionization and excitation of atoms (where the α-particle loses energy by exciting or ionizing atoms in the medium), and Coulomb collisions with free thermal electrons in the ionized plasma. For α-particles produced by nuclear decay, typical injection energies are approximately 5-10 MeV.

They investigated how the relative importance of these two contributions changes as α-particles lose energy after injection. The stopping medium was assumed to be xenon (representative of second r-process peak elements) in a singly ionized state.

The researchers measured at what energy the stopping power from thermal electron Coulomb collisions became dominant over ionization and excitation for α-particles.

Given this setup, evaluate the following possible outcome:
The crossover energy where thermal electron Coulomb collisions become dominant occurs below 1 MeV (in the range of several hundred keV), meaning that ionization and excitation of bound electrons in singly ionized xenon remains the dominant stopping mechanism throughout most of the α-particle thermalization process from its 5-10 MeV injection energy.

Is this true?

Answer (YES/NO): YES